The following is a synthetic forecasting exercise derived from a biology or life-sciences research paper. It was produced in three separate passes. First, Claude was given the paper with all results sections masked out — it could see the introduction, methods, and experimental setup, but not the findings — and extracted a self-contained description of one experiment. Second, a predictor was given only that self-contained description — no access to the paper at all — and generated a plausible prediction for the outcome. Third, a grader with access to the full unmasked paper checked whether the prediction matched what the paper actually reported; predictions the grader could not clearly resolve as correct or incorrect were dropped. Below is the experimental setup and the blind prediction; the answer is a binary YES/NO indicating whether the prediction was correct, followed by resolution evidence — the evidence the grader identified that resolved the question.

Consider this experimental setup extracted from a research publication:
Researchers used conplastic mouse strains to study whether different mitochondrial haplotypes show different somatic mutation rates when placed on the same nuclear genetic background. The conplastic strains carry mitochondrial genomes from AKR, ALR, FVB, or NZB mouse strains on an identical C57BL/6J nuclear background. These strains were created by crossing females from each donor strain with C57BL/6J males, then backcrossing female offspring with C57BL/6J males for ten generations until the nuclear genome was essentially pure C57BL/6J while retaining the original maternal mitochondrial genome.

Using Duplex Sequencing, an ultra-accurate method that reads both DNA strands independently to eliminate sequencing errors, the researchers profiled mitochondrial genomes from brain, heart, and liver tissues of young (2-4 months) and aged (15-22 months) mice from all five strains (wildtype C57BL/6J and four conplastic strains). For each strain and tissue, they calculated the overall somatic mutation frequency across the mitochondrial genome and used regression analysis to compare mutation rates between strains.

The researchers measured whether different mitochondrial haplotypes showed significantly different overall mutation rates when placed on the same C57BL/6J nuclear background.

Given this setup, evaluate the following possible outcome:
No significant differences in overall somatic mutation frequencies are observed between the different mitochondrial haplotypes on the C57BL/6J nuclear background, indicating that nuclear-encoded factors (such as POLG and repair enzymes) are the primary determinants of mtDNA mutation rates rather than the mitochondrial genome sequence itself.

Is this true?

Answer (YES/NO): NO